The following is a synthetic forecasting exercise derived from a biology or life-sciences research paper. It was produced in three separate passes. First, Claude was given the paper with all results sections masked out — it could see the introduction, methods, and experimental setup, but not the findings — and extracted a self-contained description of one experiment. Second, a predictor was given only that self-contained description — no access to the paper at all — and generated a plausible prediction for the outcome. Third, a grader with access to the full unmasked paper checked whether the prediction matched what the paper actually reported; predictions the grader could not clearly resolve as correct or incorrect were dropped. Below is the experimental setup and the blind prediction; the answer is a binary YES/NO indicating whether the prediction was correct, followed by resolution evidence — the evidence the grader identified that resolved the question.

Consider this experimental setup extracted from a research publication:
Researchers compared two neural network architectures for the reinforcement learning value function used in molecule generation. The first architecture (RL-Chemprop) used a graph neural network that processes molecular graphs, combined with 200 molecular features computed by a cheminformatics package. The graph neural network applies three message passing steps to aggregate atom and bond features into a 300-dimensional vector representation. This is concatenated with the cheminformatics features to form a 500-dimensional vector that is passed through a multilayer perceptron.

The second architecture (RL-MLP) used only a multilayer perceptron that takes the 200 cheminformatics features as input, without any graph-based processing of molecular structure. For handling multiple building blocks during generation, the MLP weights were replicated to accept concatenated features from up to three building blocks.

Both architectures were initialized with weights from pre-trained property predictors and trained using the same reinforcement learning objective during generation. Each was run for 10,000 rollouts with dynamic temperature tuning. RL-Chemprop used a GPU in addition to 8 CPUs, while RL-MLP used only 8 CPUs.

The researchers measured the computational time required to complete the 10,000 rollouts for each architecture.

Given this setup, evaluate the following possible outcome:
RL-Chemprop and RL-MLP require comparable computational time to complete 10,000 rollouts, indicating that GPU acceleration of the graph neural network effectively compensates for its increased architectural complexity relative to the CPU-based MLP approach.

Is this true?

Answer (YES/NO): NO